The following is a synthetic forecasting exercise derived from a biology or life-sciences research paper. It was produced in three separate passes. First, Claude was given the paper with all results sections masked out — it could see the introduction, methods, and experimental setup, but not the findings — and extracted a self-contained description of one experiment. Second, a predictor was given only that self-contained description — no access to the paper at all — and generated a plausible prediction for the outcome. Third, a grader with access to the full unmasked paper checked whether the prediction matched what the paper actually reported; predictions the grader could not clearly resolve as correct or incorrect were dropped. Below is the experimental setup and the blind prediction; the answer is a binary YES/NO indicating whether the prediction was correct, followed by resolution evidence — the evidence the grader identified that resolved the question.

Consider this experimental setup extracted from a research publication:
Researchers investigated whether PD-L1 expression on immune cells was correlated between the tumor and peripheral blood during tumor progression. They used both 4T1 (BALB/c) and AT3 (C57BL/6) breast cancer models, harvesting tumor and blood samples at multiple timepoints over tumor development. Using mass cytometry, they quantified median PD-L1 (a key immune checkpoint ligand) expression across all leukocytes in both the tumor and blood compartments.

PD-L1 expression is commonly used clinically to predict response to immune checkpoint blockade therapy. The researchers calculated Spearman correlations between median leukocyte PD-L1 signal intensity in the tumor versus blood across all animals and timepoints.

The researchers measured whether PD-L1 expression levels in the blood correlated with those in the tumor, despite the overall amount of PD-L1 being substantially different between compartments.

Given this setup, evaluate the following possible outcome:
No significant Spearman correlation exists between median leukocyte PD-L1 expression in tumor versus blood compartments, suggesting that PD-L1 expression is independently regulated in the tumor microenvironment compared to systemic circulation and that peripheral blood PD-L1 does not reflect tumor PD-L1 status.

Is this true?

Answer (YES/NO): NO